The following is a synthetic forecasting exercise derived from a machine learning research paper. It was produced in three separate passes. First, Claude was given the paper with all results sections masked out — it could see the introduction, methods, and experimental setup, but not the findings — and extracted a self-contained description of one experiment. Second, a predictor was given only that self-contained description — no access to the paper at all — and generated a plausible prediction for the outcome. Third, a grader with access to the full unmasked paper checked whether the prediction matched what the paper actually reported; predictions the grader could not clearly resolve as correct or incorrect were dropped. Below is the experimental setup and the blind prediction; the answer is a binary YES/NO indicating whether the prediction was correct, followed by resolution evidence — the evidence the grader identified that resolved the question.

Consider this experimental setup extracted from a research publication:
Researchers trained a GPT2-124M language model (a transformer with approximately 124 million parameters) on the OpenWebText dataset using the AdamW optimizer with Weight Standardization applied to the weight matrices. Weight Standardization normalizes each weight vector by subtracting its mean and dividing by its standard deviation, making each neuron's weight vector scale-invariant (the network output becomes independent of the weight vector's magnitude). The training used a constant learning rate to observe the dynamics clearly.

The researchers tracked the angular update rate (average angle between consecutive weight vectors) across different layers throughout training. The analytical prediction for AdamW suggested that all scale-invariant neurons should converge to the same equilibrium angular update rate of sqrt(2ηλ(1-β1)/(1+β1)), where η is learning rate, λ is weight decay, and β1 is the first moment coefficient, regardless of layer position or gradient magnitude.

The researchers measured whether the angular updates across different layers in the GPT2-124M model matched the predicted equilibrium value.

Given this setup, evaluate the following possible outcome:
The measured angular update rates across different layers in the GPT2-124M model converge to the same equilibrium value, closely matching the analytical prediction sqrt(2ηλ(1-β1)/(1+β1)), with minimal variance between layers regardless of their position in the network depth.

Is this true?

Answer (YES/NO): YES